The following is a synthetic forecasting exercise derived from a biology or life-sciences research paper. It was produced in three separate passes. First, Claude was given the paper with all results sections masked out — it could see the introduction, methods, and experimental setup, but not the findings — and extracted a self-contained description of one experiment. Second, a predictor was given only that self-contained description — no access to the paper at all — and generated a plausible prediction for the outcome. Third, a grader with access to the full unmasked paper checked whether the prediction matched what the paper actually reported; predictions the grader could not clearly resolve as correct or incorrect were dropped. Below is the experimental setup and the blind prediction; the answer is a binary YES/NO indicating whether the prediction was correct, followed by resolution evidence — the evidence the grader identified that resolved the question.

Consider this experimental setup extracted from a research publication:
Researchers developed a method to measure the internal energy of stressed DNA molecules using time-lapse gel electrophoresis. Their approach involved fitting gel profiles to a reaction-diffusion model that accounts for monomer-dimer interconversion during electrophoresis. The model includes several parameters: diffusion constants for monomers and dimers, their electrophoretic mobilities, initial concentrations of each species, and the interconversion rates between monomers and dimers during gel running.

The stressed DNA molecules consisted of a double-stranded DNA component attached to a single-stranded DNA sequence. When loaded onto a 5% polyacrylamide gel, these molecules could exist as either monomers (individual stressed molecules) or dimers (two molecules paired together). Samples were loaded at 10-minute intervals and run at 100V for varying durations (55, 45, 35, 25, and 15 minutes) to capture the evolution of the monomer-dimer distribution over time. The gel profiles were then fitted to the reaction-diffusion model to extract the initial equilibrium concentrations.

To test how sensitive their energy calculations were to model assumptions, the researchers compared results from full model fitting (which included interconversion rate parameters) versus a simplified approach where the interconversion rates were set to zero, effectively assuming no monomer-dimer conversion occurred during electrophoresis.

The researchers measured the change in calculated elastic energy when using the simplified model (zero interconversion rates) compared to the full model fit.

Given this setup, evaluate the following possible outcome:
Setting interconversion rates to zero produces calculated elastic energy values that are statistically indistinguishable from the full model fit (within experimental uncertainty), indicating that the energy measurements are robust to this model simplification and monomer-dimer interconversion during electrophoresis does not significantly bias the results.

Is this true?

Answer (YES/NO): NO